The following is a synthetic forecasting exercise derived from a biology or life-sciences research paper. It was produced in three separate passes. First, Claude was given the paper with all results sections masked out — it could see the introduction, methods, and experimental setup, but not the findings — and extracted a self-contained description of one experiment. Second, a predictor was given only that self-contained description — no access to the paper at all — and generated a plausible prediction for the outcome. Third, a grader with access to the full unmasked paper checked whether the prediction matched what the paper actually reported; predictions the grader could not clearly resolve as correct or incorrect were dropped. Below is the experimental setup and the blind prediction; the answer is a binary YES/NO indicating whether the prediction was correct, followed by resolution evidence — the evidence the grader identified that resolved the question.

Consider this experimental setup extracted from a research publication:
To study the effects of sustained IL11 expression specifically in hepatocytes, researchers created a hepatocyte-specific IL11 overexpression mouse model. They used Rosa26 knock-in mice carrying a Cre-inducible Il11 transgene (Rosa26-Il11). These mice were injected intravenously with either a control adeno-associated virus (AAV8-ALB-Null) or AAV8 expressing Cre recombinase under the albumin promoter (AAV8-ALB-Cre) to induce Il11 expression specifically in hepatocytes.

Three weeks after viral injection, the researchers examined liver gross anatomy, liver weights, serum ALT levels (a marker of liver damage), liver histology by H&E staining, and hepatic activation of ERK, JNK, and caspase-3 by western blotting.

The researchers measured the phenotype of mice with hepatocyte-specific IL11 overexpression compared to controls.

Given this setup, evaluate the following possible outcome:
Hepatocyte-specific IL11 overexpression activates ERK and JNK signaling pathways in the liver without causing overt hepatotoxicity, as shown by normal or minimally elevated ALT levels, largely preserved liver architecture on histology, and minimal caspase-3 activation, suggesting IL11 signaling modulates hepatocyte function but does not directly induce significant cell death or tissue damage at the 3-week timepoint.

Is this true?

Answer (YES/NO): NO